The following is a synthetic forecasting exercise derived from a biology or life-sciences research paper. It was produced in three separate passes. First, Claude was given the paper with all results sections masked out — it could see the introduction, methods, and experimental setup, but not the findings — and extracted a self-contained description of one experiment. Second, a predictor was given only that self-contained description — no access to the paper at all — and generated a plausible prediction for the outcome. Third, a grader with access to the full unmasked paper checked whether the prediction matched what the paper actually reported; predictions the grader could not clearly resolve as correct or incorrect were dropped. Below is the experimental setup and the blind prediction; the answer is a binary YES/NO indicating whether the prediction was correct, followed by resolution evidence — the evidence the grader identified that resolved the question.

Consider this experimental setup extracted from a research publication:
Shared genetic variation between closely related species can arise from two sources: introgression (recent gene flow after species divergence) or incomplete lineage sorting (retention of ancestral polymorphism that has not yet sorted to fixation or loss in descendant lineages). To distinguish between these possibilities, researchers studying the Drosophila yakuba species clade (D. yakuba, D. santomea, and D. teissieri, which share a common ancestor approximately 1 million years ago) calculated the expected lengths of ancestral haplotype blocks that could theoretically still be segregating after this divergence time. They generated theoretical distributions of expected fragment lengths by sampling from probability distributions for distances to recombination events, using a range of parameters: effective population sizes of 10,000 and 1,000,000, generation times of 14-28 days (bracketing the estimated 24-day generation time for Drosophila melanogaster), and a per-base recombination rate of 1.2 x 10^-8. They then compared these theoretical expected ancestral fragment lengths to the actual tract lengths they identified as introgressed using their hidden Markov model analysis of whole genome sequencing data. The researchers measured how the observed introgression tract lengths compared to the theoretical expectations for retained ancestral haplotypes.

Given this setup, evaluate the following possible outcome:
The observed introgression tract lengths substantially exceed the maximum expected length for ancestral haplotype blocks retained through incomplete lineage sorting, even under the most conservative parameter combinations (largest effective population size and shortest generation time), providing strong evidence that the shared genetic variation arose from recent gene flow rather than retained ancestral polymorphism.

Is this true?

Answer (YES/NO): YES